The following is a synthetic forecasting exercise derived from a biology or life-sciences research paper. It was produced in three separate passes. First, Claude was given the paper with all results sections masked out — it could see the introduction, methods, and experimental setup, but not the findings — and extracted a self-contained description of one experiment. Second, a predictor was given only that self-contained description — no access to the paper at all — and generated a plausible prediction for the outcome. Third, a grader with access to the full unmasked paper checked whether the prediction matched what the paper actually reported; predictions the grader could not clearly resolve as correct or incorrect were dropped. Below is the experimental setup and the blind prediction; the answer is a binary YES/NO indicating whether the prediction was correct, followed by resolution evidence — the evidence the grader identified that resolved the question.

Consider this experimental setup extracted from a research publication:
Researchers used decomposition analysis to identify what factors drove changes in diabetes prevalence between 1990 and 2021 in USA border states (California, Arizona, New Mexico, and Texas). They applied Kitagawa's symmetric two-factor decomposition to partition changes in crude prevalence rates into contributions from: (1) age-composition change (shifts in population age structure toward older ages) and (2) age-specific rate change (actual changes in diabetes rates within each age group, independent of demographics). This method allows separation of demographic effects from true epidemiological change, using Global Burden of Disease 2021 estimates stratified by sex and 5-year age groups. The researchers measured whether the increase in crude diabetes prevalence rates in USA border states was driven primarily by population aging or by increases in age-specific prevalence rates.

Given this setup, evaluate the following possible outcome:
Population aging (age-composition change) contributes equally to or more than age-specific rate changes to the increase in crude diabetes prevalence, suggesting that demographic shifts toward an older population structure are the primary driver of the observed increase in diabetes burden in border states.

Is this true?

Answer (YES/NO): NO